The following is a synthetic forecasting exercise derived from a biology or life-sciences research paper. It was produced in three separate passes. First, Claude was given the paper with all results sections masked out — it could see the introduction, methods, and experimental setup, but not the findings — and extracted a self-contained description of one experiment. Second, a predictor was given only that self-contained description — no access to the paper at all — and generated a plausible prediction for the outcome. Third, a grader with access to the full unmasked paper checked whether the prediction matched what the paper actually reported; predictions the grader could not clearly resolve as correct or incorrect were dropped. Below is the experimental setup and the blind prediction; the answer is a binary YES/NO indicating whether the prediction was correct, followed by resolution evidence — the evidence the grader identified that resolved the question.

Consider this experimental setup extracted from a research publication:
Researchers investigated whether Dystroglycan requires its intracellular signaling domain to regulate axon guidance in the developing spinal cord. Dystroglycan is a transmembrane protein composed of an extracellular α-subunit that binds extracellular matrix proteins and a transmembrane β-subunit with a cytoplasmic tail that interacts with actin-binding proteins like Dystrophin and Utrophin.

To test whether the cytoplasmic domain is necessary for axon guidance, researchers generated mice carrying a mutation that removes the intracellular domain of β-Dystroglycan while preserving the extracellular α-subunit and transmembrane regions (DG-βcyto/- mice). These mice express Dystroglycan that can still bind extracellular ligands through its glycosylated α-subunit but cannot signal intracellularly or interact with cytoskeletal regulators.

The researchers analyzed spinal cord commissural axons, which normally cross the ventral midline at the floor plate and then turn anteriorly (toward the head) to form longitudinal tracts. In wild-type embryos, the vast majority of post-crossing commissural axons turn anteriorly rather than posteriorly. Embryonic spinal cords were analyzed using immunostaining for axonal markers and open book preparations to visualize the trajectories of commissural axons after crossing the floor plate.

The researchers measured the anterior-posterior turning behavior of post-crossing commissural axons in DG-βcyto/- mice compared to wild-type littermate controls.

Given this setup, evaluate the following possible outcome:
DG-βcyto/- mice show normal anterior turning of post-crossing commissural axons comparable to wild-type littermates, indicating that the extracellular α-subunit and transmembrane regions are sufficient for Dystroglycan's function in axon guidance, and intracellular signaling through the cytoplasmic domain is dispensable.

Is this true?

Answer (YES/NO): YES